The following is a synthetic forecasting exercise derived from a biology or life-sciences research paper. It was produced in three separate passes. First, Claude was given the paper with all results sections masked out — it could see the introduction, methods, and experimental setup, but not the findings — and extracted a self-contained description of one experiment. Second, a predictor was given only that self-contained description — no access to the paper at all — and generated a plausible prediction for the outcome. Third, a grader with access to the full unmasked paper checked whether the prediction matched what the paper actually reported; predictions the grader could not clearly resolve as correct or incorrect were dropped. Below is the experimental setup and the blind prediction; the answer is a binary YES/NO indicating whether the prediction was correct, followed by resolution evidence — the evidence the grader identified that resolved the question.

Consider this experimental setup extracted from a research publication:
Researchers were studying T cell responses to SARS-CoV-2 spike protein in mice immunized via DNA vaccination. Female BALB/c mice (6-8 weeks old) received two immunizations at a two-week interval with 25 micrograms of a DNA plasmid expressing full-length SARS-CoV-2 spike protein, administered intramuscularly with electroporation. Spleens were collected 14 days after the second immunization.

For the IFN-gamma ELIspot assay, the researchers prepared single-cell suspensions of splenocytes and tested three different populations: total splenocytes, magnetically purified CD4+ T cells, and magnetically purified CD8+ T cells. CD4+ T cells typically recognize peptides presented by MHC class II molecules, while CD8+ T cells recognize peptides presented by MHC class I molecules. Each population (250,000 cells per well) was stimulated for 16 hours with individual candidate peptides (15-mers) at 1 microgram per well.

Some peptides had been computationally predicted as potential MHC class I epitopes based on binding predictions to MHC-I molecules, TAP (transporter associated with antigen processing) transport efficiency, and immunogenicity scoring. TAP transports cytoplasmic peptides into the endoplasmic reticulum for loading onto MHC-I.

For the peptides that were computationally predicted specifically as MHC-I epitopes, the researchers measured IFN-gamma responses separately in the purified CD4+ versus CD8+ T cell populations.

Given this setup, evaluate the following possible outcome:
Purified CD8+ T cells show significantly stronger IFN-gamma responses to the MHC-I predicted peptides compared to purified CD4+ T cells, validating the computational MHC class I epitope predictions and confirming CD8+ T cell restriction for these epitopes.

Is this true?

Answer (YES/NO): YES